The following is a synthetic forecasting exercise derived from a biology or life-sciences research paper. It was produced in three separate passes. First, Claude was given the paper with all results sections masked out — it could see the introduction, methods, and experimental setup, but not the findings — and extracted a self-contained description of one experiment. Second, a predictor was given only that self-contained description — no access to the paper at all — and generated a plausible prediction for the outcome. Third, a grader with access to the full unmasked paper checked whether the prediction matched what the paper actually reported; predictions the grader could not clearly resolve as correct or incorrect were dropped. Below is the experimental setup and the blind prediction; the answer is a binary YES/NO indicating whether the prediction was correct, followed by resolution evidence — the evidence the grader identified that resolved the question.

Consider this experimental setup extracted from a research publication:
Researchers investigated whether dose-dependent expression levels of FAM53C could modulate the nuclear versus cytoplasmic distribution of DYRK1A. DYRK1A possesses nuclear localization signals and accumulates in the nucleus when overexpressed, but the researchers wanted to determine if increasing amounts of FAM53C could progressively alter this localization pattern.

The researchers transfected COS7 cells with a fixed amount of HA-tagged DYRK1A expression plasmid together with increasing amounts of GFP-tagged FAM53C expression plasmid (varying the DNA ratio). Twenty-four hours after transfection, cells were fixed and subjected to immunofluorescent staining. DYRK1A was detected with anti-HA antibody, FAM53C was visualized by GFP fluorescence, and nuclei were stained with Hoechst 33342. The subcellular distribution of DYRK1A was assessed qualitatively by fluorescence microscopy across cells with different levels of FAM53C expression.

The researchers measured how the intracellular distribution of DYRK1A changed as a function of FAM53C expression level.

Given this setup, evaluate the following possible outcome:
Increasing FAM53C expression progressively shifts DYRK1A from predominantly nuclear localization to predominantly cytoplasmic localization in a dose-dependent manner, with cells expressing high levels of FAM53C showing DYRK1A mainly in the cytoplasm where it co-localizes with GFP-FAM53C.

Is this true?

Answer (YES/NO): YES